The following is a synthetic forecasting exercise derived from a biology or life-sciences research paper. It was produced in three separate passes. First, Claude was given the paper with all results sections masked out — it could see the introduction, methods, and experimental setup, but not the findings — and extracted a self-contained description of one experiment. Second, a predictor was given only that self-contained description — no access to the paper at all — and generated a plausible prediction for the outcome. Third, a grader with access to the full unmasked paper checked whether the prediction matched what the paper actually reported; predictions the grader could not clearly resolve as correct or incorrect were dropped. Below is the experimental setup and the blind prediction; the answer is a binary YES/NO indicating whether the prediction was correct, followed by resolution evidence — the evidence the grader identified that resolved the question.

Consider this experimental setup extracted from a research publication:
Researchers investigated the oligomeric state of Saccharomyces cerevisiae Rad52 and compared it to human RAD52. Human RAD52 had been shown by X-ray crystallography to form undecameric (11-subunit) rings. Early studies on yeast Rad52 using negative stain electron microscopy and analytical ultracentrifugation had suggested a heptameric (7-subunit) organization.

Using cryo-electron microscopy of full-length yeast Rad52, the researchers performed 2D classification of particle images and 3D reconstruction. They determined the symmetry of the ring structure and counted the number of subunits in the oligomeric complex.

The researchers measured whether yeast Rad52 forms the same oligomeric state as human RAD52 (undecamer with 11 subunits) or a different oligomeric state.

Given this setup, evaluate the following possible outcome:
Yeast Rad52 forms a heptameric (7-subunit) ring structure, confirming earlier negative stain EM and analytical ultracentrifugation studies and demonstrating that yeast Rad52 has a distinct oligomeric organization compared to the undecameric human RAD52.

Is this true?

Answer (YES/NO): NO